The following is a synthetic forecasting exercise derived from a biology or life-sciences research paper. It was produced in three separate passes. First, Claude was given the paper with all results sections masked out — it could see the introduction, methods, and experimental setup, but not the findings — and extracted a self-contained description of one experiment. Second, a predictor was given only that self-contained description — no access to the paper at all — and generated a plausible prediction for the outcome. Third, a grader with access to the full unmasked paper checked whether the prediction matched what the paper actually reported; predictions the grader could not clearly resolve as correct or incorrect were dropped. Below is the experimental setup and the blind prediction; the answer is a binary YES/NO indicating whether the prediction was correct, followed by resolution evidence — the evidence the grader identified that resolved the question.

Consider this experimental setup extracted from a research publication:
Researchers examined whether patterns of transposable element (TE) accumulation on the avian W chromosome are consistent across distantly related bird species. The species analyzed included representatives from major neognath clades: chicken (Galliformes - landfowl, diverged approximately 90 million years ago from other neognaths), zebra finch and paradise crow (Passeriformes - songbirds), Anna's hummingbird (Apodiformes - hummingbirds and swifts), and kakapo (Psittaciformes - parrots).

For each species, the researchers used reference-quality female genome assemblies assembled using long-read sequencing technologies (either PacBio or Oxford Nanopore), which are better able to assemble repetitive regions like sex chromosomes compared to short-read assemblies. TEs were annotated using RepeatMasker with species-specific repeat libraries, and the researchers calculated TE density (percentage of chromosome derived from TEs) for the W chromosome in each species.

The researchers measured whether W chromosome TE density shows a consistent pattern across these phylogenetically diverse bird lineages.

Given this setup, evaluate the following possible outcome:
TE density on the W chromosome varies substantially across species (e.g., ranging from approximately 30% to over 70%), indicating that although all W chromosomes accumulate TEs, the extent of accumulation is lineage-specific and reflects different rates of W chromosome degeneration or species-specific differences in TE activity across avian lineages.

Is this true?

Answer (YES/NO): NO